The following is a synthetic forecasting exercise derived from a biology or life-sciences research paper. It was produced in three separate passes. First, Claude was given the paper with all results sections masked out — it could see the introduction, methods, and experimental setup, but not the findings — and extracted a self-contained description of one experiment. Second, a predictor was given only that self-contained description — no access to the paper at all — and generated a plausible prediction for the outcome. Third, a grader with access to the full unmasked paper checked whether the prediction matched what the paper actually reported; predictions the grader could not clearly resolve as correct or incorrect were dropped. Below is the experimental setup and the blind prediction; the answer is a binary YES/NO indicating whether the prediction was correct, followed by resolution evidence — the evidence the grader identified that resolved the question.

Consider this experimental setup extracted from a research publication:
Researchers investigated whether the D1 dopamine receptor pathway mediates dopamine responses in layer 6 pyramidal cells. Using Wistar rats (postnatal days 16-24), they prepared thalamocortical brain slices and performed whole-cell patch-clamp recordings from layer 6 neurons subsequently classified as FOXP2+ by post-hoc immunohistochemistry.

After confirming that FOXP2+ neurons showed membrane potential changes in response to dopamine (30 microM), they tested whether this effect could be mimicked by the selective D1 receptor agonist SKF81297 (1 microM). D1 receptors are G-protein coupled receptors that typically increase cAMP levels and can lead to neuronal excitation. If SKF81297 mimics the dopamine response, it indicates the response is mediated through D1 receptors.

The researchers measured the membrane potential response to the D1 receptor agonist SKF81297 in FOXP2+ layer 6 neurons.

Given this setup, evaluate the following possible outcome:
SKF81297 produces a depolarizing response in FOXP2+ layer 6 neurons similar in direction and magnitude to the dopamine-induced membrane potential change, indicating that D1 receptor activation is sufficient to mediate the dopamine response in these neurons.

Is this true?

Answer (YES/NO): YES